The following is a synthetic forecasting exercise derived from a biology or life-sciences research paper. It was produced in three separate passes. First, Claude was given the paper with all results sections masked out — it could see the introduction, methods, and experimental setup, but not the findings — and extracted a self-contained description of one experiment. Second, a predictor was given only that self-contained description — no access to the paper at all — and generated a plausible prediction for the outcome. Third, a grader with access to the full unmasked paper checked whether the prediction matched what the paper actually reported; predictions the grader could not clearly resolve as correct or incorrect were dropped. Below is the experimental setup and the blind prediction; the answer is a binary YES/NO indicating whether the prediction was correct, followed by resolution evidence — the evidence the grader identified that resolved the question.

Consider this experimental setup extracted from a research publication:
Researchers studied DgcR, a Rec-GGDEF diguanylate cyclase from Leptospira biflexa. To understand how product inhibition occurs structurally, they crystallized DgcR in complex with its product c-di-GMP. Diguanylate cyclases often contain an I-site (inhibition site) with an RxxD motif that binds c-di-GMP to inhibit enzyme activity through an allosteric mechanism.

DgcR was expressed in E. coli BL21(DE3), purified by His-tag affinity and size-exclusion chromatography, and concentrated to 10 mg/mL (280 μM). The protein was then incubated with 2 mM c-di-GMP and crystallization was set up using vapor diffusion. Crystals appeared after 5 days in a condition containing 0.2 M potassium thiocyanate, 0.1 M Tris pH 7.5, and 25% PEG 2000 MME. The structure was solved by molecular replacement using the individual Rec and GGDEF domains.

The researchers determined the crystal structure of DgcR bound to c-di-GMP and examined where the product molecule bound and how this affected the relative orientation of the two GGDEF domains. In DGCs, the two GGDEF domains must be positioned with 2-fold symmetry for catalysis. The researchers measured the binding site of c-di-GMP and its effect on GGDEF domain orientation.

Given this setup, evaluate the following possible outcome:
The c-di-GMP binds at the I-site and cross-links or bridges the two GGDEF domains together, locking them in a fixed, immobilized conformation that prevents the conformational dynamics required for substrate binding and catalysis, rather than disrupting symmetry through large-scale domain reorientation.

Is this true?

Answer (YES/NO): NO